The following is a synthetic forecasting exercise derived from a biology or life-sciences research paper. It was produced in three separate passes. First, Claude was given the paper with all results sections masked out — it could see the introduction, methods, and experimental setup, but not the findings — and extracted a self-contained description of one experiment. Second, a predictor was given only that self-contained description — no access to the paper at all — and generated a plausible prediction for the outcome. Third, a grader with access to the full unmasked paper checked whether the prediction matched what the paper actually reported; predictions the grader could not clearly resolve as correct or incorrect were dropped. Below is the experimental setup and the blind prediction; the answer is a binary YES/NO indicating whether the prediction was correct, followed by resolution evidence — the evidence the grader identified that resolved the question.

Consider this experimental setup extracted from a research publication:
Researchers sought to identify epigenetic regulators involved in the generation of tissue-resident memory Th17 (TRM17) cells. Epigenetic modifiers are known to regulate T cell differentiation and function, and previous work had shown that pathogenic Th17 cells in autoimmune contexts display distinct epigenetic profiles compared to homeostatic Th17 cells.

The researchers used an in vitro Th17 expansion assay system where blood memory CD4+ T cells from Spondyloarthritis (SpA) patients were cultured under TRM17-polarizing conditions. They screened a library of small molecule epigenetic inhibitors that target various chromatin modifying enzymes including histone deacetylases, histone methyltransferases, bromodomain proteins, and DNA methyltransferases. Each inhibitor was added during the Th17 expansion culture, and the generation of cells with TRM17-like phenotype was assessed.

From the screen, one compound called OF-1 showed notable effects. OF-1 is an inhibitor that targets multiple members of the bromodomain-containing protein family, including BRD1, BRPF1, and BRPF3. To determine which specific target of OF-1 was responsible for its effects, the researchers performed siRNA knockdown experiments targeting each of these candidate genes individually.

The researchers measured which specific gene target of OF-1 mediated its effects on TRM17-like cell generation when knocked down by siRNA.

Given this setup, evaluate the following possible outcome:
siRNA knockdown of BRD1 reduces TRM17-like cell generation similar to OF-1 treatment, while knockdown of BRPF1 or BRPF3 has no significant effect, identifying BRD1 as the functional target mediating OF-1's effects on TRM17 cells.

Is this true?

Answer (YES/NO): NO